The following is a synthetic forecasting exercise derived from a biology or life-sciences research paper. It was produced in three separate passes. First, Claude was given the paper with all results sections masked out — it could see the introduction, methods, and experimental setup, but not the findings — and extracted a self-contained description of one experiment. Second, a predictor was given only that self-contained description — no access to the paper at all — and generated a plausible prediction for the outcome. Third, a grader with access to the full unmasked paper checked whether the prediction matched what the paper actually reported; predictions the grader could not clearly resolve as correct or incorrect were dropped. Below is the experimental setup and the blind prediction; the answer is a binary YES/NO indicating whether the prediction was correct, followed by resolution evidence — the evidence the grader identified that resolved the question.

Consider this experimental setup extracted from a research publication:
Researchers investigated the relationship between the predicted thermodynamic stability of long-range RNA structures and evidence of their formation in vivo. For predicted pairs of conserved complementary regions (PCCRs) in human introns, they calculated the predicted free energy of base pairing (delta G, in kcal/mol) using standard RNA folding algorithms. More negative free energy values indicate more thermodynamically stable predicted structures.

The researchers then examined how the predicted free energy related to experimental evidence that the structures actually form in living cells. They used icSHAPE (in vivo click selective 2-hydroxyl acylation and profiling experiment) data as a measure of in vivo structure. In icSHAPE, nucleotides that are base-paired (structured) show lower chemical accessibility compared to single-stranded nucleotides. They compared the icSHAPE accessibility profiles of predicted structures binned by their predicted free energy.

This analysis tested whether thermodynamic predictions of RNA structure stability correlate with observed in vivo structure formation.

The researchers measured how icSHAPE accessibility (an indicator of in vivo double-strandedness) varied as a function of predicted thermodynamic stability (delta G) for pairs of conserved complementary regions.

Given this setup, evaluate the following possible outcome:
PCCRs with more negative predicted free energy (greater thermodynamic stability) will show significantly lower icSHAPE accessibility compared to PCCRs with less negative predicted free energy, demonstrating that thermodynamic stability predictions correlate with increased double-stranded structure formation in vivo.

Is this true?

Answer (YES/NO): YES